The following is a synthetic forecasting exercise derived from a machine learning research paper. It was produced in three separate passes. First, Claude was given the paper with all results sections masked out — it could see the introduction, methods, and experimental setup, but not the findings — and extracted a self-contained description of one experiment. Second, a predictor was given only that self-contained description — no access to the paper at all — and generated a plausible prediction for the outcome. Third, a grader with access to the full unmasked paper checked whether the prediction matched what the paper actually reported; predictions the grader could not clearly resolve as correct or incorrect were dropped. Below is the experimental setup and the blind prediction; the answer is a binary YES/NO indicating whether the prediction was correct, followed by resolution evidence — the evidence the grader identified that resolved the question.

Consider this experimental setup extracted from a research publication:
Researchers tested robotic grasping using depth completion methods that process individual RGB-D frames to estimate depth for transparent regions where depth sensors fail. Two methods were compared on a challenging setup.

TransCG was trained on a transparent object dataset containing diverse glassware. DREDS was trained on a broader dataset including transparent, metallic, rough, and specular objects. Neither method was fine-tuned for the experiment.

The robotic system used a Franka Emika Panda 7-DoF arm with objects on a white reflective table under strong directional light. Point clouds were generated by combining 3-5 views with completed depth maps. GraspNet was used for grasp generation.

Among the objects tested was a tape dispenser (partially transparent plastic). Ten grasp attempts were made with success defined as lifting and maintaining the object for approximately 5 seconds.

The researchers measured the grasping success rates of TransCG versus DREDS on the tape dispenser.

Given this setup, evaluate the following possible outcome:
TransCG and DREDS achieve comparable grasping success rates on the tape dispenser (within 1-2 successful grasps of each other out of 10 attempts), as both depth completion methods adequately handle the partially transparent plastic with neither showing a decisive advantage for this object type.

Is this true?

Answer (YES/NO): YES